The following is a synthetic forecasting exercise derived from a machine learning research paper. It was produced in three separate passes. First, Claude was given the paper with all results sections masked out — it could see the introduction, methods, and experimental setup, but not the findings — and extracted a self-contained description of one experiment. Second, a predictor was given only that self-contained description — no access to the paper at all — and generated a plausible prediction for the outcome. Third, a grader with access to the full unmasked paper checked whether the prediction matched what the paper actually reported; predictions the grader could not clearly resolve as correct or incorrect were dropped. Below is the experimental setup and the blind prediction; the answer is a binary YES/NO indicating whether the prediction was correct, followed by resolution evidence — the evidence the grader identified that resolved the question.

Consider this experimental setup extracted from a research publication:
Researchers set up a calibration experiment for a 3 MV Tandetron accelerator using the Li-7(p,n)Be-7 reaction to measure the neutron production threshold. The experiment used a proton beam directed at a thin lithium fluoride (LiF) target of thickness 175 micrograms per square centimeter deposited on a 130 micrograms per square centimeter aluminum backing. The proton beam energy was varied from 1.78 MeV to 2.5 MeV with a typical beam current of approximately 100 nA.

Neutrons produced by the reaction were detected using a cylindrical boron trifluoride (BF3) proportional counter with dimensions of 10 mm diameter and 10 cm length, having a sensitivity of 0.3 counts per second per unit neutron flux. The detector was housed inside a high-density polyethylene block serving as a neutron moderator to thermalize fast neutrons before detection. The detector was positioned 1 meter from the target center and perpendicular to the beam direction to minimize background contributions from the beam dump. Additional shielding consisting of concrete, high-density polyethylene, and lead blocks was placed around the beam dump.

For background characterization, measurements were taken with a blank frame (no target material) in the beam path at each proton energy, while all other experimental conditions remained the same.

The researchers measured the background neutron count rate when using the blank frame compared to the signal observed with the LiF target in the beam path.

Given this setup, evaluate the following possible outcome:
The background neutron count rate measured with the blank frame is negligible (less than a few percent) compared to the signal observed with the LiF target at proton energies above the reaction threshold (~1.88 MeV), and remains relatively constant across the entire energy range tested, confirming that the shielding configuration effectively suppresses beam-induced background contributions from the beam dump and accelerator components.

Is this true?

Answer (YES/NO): YES